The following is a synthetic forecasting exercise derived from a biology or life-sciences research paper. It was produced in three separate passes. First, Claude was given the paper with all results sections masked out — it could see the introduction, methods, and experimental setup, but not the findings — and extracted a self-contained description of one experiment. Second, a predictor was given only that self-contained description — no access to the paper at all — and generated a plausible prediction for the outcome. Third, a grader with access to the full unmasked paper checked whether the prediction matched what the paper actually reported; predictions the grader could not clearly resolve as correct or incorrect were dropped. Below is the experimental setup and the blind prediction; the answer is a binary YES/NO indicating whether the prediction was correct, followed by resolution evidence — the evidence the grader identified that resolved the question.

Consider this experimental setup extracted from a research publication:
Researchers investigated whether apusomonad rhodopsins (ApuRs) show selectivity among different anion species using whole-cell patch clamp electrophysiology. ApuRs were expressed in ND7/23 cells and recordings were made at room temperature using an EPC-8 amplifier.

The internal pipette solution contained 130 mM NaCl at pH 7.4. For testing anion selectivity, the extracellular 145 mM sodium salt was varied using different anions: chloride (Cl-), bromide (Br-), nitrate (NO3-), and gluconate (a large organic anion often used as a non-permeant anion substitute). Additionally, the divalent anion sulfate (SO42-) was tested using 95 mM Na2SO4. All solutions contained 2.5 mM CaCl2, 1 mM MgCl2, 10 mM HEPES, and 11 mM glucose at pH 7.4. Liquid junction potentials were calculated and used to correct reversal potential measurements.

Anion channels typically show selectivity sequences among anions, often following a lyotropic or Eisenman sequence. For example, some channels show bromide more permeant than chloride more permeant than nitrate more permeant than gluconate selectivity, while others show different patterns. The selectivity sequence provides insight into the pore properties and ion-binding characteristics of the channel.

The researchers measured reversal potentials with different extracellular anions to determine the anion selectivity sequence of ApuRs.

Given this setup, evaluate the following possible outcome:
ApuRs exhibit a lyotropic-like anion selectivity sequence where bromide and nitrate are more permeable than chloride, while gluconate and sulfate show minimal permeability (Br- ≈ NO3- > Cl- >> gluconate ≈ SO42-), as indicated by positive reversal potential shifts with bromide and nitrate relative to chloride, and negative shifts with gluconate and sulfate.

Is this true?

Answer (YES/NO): NO